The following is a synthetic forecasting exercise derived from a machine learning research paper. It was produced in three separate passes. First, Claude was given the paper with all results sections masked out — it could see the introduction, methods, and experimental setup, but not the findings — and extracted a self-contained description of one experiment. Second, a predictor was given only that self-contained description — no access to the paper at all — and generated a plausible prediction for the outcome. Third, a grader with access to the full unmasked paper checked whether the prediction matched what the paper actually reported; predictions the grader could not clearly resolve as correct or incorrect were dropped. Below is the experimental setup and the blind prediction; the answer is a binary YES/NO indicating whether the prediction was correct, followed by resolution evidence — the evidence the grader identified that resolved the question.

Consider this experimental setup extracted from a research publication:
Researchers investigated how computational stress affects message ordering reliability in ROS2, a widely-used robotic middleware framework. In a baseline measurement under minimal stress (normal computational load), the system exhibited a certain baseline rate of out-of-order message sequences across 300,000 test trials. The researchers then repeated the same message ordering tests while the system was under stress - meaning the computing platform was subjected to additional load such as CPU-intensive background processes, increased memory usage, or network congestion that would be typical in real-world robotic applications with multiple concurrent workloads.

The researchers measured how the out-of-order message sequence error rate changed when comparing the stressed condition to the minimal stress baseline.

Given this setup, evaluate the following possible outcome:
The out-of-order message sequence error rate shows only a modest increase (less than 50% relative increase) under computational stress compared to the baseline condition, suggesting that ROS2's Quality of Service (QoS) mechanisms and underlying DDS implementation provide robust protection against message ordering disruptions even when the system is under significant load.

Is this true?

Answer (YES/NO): NO